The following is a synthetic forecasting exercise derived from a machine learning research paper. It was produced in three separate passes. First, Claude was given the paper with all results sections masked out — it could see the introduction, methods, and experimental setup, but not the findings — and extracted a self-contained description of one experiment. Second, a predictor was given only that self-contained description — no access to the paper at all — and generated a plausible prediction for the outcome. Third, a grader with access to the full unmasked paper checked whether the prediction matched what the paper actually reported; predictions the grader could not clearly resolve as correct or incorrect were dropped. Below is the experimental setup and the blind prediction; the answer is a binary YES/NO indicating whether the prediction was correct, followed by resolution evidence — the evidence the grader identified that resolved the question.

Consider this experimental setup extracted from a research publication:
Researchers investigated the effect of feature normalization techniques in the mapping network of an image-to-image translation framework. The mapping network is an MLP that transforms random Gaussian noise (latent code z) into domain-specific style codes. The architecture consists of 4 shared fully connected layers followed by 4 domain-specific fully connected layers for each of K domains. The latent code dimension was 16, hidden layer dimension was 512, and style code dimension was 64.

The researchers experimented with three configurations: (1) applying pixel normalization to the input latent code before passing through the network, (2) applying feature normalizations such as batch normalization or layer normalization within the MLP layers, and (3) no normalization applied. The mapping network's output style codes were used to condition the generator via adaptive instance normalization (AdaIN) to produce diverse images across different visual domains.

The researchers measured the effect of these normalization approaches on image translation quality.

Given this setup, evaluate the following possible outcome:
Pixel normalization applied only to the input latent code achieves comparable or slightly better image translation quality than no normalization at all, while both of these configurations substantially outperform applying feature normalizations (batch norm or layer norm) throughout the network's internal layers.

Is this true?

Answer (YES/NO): NO